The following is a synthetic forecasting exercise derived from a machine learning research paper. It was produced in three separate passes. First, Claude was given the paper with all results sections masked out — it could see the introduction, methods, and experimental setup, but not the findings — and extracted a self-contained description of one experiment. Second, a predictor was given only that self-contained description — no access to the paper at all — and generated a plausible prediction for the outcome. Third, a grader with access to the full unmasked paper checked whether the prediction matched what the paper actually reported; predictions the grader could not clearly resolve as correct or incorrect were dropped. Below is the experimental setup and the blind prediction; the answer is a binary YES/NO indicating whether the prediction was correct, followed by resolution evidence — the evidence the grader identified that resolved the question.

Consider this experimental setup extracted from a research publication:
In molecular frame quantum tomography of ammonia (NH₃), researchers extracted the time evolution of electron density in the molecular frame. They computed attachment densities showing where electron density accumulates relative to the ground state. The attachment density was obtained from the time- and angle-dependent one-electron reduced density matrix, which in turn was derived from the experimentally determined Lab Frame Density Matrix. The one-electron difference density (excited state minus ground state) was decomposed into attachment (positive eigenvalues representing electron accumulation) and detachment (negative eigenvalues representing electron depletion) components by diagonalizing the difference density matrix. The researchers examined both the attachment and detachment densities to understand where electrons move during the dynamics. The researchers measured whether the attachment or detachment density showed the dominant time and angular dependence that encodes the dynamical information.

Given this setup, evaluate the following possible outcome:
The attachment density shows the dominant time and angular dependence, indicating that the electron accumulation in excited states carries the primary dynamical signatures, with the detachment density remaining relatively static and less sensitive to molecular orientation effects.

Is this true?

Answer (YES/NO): YES